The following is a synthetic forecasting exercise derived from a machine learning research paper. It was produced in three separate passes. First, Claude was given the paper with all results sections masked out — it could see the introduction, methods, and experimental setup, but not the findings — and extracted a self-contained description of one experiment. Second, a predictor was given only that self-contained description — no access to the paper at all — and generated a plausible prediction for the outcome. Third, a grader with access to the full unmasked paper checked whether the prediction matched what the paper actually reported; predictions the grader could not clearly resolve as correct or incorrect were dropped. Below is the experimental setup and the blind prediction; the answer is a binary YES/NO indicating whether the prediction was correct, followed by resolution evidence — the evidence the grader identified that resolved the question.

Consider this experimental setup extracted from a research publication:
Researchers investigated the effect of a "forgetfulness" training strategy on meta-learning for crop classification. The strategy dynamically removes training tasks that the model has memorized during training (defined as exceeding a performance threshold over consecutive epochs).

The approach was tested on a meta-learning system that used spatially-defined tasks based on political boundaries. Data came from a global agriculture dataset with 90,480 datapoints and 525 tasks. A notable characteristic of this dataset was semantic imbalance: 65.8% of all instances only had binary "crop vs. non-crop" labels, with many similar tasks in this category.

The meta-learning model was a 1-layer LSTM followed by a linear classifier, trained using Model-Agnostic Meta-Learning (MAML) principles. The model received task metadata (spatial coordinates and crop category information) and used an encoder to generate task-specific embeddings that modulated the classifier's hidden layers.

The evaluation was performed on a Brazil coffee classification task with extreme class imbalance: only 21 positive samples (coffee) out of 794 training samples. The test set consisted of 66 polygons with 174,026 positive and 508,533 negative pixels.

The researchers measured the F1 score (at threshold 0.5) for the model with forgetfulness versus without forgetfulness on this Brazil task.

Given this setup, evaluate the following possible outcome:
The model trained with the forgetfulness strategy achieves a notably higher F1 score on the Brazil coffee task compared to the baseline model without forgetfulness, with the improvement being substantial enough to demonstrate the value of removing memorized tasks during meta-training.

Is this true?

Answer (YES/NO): YES